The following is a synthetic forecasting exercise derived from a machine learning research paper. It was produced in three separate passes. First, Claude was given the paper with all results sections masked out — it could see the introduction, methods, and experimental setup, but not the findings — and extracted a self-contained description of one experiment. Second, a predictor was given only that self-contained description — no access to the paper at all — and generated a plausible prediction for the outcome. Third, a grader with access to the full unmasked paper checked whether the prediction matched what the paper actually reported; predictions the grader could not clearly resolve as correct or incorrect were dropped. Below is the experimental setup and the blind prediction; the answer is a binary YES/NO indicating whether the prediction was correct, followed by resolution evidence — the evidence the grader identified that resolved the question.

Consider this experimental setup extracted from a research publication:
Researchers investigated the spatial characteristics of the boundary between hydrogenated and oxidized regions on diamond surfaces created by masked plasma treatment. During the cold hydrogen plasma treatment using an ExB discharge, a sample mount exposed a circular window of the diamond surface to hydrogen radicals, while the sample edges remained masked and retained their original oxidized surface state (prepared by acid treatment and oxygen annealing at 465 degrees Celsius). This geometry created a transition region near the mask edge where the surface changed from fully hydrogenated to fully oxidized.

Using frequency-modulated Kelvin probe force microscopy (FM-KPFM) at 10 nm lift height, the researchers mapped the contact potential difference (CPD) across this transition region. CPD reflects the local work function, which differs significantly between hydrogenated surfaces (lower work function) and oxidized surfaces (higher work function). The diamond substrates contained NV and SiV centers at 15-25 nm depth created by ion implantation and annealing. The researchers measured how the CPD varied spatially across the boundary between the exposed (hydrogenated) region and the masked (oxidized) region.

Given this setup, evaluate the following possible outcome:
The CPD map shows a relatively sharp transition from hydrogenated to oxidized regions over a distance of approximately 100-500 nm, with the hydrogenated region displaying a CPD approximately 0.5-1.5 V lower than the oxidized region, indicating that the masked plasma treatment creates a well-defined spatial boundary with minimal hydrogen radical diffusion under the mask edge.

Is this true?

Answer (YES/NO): NO